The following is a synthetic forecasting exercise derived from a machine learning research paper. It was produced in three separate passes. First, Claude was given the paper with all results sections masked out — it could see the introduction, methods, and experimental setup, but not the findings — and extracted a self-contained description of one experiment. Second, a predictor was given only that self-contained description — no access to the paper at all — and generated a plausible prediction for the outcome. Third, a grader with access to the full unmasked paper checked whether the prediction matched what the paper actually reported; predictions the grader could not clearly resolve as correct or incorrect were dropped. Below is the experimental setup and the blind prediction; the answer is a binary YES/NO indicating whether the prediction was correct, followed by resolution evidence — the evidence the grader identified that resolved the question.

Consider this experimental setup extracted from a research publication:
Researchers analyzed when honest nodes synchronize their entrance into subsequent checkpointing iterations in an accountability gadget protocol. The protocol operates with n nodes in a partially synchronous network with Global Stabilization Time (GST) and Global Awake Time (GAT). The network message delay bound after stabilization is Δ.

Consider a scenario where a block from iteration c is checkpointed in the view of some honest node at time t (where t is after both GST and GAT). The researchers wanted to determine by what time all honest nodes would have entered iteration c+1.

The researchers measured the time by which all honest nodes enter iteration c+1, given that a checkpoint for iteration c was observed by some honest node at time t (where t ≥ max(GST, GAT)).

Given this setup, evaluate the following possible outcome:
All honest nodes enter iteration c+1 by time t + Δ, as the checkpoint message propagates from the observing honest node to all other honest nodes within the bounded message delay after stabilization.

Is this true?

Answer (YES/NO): YES